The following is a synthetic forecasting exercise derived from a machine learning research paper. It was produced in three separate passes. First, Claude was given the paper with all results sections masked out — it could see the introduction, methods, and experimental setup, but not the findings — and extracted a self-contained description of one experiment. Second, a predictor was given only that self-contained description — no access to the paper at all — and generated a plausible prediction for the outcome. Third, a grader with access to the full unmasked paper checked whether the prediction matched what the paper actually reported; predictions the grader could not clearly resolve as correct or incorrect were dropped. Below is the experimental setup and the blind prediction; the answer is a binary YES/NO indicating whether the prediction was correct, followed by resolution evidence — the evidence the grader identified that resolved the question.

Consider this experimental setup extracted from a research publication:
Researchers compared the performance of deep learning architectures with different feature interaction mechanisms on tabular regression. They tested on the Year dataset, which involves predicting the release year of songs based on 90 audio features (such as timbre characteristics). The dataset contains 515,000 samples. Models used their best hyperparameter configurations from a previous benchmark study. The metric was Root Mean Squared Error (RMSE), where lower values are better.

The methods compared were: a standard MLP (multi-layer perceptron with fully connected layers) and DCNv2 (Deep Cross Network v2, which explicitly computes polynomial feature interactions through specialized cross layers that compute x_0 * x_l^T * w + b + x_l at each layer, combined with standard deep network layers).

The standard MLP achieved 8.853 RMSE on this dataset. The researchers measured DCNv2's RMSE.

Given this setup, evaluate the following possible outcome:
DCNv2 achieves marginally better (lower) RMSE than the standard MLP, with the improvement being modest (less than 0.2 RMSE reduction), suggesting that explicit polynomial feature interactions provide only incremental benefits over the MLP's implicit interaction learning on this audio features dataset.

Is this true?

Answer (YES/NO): NO